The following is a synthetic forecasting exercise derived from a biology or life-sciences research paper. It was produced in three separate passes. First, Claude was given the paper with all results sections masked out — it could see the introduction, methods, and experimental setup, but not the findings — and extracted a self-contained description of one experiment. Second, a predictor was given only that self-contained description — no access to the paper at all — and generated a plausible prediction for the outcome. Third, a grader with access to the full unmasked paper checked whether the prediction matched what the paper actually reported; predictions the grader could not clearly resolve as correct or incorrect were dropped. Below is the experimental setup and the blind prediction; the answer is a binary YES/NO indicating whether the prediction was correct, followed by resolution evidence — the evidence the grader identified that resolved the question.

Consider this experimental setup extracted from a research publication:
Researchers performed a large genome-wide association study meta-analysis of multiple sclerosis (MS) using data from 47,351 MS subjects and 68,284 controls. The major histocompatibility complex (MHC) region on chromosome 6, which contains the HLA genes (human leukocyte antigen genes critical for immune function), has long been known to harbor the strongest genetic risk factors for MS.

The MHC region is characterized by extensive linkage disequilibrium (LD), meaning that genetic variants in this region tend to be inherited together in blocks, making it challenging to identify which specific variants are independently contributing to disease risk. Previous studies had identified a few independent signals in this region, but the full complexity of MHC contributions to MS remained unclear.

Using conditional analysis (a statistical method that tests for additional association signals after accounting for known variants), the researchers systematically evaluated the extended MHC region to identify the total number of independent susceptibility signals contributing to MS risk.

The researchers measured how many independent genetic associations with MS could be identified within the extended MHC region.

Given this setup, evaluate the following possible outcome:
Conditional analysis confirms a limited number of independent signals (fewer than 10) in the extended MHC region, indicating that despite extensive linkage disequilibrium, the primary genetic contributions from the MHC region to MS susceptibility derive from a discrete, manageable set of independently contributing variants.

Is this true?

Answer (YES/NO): NO